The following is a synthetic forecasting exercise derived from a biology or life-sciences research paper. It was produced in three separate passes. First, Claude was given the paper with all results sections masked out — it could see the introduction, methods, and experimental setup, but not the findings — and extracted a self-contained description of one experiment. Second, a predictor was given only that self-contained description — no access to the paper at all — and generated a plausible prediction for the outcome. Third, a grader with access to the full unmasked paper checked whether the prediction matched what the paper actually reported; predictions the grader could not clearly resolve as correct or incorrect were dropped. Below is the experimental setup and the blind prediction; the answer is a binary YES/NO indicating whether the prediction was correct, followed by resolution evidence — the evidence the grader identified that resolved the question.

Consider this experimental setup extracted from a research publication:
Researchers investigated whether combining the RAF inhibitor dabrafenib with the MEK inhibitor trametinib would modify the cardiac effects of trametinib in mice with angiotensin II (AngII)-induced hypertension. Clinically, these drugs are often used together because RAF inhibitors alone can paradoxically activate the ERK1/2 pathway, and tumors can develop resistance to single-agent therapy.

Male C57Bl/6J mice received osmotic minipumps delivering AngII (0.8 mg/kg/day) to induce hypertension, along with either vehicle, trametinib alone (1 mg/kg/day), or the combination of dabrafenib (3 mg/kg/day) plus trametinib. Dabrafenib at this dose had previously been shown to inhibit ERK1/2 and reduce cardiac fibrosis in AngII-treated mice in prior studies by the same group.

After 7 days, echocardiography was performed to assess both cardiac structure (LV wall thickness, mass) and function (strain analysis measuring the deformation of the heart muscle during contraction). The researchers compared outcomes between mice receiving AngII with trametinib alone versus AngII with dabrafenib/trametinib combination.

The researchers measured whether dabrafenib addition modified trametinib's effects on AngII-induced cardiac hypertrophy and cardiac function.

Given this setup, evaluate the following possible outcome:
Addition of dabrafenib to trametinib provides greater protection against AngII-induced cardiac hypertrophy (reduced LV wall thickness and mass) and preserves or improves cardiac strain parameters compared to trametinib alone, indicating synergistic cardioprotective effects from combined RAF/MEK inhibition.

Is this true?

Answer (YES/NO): NO